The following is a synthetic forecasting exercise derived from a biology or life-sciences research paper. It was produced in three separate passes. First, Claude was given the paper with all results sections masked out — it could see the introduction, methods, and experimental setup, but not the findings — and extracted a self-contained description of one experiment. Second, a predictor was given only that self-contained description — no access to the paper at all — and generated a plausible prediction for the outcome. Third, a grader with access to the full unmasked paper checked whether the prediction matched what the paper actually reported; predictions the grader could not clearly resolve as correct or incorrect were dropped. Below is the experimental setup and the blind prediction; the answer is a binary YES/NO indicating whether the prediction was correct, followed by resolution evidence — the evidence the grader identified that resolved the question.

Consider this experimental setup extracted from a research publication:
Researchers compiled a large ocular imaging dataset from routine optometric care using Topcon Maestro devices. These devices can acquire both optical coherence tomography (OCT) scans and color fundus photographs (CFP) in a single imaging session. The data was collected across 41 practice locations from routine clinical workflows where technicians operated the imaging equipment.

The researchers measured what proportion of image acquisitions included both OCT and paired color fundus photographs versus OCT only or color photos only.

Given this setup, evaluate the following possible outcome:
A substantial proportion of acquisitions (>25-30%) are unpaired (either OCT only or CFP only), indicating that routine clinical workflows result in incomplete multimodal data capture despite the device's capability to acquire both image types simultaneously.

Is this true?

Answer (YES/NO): NO